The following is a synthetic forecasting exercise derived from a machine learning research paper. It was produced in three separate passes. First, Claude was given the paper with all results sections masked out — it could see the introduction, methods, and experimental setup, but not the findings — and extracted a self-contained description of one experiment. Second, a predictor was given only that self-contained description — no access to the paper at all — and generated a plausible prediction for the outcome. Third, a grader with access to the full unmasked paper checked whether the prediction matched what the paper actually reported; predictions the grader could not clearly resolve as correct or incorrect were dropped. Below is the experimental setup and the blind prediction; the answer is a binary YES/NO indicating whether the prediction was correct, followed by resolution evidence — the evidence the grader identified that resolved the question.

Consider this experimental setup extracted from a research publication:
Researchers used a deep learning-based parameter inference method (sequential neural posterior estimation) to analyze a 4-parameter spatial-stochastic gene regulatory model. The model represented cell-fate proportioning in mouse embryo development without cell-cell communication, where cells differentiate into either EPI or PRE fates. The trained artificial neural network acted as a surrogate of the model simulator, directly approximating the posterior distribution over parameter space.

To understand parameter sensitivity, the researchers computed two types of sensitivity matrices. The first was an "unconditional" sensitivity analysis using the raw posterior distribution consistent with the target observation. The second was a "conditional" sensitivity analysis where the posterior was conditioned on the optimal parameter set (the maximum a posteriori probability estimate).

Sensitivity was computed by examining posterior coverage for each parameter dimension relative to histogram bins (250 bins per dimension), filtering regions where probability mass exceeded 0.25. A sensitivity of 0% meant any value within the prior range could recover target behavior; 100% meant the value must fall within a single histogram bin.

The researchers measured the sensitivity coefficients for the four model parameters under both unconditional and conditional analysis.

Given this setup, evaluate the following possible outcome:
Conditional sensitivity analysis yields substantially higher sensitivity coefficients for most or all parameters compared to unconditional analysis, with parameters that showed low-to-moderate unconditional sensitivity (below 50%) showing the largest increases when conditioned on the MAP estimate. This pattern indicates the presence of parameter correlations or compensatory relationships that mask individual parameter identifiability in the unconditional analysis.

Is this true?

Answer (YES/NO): YES